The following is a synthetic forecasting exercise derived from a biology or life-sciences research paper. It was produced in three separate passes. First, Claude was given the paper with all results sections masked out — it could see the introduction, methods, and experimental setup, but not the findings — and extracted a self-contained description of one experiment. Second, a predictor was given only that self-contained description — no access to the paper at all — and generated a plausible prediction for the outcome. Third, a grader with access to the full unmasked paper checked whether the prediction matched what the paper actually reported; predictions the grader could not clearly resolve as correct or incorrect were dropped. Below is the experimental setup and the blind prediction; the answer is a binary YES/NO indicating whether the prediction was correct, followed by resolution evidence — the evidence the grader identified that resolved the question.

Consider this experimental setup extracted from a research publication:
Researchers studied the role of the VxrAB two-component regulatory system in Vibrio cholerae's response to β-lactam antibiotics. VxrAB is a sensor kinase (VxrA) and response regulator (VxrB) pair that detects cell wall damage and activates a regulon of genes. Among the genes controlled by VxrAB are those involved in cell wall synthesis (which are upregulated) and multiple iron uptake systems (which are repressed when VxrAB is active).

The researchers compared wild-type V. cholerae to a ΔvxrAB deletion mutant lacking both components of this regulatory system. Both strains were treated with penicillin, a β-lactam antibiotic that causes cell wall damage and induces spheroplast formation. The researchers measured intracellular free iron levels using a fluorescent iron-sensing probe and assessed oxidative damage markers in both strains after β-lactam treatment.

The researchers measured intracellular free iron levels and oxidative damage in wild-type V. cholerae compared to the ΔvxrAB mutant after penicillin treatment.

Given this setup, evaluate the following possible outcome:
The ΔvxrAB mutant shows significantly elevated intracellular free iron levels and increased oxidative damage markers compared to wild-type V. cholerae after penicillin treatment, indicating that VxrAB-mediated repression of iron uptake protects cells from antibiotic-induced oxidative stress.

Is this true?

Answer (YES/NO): YES